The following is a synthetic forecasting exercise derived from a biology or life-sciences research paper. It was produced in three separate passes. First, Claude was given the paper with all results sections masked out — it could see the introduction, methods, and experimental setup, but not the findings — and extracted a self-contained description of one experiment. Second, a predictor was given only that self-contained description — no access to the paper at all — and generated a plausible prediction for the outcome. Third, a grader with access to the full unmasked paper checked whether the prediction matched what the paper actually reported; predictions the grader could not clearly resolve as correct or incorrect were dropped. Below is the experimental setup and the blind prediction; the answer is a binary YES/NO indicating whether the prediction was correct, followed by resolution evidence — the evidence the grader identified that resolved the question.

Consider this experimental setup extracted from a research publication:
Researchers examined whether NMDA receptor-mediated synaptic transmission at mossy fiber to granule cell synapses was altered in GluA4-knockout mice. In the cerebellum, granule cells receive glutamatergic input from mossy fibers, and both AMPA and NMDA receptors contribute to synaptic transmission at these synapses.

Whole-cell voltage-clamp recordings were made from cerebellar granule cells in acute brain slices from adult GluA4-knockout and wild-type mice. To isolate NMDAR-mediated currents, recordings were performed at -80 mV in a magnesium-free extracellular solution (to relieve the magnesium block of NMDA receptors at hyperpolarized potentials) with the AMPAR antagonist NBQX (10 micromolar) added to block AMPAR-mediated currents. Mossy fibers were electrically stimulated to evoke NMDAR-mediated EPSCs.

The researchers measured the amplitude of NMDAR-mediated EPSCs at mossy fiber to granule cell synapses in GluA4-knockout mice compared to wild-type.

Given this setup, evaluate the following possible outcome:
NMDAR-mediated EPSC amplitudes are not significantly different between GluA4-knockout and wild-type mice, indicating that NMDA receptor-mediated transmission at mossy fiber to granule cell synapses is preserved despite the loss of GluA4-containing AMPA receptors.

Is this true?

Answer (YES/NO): NO